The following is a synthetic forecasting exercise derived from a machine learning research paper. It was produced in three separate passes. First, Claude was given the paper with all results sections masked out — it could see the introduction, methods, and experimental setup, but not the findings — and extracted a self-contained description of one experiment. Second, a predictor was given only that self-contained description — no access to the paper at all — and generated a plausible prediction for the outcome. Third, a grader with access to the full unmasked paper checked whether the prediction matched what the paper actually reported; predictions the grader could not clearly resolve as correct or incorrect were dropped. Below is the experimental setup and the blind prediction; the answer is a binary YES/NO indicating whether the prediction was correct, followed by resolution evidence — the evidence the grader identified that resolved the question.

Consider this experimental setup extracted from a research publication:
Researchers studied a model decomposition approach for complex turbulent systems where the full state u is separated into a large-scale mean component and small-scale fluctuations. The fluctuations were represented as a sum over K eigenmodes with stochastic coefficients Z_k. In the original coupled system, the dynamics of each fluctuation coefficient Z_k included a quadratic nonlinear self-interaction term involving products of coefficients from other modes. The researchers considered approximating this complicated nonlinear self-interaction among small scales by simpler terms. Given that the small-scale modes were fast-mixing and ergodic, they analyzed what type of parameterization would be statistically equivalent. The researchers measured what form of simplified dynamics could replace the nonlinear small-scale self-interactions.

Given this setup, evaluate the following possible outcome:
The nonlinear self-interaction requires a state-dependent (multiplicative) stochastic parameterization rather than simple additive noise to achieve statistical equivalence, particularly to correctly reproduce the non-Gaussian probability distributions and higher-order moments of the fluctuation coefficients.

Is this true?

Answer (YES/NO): NO